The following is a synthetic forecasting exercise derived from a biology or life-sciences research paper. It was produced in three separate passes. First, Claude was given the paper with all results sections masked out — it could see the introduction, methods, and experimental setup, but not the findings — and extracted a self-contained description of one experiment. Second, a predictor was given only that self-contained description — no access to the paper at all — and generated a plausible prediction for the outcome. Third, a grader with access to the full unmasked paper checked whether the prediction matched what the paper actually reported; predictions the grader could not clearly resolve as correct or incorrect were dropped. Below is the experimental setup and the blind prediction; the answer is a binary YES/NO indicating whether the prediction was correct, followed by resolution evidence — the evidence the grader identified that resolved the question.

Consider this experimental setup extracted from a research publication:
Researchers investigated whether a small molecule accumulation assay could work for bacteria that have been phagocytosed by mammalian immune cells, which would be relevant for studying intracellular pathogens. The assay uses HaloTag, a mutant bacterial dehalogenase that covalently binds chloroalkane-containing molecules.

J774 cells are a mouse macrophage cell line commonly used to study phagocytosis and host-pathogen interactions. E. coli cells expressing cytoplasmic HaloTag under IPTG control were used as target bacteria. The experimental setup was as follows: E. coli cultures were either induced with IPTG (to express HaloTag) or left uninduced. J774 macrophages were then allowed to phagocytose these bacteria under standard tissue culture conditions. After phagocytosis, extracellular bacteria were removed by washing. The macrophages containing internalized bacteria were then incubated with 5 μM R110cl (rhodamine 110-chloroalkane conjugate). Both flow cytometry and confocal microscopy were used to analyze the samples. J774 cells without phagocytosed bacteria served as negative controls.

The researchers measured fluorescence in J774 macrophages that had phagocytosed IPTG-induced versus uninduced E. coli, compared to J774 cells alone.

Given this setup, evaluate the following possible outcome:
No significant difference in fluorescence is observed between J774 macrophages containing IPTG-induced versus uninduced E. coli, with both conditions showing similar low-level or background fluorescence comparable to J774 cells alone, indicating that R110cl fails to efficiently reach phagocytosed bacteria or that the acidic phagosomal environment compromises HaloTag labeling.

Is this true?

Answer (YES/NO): NO